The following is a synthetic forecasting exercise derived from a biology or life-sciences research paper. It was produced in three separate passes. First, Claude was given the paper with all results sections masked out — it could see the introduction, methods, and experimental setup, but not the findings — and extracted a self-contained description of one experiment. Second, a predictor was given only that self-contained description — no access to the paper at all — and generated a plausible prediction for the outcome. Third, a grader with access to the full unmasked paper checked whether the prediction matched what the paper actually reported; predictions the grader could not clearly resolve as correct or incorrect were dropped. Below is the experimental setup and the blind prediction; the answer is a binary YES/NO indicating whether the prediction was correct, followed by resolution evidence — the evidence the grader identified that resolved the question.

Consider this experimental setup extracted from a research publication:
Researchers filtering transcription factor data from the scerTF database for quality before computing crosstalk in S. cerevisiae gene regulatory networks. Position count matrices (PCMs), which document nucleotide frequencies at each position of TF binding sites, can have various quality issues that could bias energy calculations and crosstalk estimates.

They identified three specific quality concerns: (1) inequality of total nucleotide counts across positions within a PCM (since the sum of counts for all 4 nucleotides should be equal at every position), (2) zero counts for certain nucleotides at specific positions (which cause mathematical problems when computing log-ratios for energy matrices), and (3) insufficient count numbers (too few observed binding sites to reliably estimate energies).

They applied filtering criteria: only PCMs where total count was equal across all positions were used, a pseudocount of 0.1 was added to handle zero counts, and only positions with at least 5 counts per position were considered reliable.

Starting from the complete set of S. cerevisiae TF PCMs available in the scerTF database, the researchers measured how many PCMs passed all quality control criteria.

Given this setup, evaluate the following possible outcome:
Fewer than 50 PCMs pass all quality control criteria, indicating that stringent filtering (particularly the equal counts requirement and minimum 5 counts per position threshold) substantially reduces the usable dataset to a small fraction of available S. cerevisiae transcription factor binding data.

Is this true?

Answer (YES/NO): YES